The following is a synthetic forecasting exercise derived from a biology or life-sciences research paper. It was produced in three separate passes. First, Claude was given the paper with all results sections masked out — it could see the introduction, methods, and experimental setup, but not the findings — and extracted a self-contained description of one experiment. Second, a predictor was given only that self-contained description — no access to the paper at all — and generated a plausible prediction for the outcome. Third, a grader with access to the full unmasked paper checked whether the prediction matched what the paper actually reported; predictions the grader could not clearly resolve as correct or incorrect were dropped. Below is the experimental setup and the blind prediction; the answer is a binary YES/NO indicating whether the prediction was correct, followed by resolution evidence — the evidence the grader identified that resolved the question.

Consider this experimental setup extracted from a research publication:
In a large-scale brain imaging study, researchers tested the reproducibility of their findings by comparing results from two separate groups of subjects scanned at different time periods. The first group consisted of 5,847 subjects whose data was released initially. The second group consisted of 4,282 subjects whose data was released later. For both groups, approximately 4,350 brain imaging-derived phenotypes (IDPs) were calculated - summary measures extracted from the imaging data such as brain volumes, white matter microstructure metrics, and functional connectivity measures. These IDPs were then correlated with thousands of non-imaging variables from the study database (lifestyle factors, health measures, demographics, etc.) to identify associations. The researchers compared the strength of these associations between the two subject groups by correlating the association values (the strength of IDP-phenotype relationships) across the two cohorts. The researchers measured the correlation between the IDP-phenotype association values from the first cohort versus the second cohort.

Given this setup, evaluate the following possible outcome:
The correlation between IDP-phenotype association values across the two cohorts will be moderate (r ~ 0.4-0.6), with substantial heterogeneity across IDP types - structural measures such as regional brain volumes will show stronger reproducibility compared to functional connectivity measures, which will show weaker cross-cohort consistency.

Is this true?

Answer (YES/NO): NO